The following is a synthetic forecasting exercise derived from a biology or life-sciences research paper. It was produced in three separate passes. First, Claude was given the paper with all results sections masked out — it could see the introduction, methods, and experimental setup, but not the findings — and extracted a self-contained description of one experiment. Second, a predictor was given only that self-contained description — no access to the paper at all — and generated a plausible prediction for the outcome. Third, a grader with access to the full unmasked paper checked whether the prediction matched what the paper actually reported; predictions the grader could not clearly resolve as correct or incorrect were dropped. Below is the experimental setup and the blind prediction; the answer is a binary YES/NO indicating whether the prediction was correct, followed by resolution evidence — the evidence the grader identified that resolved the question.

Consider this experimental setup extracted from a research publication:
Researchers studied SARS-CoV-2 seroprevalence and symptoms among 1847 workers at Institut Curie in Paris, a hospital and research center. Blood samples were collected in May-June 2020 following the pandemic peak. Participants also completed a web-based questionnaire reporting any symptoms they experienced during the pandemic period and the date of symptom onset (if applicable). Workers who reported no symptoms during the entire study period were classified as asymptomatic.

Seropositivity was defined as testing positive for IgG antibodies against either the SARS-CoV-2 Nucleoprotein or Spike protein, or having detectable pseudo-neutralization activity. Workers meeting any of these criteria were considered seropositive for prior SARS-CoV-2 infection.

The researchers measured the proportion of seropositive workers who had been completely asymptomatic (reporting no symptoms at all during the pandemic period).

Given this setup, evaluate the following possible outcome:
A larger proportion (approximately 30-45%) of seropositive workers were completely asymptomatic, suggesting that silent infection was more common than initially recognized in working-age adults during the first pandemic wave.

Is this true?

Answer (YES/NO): NO